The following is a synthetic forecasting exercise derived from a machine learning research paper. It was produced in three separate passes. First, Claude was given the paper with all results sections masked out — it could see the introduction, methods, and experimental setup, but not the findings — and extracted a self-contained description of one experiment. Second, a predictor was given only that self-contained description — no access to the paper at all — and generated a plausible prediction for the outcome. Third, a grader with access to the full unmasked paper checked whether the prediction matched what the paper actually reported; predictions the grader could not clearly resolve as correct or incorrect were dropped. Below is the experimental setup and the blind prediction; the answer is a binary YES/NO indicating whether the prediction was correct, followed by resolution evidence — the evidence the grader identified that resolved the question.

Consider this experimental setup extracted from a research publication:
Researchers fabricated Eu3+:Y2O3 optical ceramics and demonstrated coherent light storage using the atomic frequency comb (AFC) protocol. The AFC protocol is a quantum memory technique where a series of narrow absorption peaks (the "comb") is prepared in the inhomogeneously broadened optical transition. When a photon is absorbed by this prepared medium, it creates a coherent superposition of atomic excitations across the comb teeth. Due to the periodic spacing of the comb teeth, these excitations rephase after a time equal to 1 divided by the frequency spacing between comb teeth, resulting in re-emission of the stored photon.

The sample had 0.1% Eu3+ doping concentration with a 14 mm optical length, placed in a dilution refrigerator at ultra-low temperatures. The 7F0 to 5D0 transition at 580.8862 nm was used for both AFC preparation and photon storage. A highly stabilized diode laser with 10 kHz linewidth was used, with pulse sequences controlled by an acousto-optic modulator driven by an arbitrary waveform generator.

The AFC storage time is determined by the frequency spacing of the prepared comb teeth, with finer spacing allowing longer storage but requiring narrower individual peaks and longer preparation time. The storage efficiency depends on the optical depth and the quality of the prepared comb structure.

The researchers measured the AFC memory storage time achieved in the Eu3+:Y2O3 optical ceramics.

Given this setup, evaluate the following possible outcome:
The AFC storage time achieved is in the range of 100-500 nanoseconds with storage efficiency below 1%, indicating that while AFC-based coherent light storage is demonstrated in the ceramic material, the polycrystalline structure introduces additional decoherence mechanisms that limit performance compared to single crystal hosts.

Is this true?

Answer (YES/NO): NO